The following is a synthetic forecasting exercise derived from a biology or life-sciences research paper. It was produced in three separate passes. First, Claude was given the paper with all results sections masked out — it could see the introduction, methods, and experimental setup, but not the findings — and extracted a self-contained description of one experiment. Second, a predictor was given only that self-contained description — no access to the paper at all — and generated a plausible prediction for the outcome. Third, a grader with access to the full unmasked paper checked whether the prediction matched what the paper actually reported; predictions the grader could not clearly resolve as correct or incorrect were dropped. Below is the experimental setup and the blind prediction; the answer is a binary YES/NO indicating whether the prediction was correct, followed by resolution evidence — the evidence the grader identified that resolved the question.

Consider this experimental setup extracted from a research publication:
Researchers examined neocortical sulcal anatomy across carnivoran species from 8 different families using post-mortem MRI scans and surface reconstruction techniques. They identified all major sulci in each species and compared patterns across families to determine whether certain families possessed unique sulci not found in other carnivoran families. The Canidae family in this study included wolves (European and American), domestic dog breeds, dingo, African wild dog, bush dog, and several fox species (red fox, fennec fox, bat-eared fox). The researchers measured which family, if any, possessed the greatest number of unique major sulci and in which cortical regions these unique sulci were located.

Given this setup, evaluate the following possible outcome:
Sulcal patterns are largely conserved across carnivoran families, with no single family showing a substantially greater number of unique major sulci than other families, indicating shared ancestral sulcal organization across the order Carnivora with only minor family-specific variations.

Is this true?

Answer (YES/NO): NO